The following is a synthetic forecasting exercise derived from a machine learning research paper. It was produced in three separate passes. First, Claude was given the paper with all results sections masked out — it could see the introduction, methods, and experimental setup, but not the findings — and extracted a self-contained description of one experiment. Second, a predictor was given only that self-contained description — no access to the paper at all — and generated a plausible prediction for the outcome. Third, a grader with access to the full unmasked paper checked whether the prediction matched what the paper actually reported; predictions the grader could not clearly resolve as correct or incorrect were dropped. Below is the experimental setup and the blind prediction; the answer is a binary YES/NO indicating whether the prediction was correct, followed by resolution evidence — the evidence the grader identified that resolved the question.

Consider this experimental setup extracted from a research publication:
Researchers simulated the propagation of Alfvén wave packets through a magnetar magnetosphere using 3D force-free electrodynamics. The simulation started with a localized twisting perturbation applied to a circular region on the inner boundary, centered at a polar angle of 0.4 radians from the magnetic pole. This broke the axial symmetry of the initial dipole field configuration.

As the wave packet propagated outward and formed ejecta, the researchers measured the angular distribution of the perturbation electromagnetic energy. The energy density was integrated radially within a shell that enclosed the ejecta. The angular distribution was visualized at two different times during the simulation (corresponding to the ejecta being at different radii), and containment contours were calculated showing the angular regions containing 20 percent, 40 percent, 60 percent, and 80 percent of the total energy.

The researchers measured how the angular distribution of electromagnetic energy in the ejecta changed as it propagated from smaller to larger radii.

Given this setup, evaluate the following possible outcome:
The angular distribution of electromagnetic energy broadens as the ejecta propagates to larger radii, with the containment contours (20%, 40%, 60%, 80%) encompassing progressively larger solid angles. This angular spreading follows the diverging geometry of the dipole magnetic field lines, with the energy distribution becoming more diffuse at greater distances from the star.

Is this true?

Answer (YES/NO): NO